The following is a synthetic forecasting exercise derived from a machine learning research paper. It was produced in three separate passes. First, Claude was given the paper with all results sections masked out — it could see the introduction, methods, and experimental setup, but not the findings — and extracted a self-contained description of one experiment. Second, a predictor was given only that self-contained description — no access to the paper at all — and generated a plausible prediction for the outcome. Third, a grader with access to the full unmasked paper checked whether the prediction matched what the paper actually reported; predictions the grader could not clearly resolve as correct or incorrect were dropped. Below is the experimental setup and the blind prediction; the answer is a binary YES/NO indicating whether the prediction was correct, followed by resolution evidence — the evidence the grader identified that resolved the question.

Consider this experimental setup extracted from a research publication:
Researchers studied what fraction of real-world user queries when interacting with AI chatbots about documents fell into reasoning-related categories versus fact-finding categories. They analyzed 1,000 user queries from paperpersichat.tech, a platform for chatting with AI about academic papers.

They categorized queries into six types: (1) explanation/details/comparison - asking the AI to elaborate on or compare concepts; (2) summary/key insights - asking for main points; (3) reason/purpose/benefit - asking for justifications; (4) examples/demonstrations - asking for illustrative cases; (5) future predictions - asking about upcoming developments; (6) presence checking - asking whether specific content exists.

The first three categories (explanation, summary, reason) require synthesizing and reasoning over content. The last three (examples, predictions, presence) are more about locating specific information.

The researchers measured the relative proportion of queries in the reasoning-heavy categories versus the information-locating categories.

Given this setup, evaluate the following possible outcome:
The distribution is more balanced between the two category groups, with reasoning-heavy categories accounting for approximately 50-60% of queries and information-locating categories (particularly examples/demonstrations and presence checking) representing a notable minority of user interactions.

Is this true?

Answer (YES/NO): NO